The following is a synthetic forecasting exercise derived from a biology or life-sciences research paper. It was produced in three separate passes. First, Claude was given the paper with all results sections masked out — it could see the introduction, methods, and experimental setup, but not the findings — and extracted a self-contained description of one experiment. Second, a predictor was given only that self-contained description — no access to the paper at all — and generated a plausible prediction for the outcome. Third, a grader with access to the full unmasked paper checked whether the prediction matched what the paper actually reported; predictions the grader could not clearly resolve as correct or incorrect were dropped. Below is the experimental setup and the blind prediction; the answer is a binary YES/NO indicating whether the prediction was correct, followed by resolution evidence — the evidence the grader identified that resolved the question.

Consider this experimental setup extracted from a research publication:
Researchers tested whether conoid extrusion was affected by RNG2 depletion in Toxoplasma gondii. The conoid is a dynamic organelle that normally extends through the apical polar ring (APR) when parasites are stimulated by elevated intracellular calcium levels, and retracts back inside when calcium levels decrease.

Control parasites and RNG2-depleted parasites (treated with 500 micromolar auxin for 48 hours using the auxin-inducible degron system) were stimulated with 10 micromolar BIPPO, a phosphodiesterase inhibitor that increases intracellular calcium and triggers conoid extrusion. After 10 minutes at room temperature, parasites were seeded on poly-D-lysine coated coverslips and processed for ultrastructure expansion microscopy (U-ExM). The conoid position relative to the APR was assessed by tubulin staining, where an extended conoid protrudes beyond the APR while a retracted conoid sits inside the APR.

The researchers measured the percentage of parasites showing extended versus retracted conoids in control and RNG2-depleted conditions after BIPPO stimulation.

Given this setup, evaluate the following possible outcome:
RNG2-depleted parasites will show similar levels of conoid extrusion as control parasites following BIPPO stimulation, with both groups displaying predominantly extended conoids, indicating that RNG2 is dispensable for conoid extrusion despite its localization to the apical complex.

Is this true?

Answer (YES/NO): NO